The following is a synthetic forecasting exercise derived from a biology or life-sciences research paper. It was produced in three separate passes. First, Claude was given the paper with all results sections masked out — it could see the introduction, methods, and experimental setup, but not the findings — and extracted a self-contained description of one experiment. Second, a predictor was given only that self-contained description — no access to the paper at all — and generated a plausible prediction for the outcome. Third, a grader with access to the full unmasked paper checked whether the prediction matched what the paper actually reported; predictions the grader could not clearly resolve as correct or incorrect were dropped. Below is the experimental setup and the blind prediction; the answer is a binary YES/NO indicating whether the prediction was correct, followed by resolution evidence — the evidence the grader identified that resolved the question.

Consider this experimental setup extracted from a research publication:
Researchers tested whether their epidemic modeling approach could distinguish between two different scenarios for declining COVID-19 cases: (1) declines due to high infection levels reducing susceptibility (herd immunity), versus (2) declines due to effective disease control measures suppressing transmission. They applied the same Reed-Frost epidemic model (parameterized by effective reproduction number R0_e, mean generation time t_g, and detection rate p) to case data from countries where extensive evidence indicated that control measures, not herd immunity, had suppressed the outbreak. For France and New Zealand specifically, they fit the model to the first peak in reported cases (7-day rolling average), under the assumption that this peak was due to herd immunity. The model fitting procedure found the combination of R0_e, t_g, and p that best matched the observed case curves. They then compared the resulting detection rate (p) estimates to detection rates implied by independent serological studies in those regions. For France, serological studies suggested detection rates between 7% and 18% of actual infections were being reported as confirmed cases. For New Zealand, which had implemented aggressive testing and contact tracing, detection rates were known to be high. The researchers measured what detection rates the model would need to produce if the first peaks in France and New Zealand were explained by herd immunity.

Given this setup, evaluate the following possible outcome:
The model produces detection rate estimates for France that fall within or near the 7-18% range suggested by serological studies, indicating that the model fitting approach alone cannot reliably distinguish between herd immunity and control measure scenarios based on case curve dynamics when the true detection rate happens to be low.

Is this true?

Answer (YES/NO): NO